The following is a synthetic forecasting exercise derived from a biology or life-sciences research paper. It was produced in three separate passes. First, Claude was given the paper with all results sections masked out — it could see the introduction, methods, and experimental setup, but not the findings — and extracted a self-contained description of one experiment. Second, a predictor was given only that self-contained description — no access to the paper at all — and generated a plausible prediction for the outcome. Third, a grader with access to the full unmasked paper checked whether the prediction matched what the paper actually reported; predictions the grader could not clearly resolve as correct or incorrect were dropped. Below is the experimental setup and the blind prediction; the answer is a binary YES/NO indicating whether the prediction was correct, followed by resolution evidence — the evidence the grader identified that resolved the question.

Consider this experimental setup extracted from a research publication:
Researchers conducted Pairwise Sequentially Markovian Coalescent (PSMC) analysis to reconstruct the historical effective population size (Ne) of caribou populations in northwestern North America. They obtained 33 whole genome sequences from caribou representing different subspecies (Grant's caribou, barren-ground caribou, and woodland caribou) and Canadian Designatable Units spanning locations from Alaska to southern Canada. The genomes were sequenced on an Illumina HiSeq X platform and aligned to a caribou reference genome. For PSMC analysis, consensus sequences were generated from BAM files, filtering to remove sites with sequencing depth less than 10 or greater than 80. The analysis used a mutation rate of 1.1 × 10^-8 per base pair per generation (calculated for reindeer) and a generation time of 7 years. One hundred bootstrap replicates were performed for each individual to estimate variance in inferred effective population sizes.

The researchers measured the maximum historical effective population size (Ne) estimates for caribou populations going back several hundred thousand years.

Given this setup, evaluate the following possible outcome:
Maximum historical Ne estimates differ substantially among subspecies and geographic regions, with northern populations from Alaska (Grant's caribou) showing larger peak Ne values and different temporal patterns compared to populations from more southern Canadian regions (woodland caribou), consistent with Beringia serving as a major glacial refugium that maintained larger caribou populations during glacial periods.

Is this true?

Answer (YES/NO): NO